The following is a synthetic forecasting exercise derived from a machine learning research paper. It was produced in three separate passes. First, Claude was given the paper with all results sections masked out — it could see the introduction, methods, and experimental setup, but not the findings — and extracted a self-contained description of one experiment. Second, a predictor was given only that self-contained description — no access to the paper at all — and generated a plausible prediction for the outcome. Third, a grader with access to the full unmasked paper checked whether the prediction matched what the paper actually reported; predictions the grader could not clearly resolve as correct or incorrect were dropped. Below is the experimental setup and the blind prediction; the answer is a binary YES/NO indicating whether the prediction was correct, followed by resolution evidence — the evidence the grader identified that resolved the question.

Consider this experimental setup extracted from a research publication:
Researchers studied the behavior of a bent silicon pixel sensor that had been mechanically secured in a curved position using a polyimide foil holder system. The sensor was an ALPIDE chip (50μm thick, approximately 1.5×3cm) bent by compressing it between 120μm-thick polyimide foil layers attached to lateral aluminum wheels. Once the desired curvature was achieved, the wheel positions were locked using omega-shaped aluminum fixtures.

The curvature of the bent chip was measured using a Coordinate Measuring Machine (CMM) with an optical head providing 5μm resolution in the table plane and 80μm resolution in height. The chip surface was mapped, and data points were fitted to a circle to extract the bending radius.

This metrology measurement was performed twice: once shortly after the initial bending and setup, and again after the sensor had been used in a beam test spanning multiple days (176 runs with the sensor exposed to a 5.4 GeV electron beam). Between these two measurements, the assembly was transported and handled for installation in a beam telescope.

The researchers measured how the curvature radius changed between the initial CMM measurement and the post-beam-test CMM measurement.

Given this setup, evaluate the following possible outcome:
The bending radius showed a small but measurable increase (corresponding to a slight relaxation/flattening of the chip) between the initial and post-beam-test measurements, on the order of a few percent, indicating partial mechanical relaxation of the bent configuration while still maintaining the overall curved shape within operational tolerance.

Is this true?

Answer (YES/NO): NO